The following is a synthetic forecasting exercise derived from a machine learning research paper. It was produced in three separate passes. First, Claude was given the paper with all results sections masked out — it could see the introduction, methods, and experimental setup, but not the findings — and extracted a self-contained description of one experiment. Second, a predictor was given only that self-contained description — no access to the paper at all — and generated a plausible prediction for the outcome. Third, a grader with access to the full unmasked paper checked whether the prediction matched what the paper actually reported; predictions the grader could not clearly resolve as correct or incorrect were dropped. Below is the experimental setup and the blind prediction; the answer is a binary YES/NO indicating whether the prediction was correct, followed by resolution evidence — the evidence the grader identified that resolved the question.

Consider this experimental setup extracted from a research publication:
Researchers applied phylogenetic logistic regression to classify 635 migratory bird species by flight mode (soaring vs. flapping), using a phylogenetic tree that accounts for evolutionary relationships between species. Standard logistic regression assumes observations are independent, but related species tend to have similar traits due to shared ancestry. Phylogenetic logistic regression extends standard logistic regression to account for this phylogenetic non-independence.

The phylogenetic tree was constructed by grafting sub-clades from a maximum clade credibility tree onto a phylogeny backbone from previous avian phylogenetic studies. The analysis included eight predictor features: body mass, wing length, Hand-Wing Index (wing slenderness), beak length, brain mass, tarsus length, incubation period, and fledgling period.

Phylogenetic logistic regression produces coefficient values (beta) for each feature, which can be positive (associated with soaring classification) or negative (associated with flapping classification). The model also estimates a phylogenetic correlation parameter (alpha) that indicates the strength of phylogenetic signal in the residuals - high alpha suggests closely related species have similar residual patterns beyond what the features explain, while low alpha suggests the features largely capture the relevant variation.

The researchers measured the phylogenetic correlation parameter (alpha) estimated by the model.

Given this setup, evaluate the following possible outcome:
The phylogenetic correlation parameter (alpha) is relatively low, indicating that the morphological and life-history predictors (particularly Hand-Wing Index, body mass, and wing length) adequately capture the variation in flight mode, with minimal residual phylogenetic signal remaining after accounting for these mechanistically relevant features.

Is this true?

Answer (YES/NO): NO